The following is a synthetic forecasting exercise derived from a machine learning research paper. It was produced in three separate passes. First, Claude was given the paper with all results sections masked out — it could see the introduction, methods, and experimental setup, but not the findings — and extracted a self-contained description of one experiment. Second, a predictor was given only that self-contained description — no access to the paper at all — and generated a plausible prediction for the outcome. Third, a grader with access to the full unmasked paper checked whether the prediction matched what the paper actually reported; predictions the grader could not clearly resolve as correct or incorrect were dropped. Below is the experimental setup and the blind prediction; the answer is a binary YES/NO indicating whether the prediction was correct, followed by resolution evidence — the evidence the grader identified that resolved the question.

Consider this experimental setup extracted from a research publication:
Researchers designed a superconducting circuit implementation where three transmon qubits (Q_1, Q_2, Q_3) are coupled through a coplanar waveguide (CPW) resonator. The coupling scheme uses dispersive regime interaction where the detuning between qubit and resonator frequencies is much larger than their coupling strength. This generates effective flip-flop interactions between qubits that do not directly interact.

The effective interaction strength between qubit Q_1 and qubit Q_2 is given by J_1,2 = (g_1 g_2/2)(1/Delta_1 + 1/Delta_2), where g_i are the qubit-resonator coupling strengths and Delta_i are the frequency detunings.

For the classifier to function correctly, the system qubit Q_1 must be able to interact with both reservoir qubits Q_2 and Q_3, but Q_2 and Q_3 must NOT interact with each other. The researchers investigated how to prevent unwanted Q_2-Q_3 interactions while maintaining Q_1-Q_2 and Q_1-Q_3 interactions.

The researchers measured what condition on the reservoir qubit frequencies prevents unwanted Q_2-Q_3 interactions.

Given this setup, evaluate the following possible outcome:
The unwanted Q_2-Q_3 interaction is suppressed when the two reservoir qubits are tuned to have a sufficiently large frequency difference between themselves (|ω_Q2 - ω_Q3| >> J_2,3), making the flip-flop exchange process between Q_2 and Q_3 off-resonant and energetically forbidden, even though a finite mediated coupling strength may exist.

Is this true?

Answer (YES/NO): YES